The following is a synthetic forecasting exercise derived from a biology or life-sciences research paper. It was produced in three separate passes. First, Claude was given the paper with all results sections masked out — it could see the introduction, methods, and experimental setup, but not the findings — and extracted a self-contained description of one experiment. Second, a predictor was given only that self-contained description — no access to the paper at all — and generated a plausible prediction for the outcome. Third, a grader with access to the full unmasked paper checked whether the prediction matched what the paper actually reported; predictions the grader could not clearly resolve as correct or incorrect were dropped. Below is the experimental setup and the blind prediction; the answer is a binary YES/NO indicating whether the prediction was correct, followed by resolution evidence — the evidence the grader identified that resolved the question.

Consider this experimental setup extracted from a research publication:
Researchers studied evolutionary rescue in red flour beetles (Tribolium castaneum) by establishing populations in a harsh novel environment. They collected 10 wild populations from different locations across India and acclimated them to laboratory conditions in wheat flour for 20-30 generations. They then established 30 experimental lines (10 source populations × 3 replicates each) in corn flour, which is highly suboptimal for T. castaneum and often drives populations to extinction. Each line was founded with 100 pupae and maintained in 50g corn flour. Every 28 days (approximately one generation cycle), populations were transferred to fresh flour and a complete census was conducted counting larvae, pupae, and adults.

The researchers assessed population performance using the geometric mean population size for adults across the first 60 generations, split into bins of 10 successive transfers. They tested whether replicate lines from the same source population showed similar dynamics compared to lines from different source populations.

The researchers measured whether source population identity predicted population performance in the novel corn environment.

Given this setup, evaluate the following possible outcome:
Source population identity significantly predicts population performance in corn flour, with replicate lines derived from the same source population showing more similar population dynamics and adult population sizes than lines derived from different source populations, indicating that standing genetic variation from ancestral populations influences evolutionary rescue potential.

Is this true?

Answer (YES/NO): YES